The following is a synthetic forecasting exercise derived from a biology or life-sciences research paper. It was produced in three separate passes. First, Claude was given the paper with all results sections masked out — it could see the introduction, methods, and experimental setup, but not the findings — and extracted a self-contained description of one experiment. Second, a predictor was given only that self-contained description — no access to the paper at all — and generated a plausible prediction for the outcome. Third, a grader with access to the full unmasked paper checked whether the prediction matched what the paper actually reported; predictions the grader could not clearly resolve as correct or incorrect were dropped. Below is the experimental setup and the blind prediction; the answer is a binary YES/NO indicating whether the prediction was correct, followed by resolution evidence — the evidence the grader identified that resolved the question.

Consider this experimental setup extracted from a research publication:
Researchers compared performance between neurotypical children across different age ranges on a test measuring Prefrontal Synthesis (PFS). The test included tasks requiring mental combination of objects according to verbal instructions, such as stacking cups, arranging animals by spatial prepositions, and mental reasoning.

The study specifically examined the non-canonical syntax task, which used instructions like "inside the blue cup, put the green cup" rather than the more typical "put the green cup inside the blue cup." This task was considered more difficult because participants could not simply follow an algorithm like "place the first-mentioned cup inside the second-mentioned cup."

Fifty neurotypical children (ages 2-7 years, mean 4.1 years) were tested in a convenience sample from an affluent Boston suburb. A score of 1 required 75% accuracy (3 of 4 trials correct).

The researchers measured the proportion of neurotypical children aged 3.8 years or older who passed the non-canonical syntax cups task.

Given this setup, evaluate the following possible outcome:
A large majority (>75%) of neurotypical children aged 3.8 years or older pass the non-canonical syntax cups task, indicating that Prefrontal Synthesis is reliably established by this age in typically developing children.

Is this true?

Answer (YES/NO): YES